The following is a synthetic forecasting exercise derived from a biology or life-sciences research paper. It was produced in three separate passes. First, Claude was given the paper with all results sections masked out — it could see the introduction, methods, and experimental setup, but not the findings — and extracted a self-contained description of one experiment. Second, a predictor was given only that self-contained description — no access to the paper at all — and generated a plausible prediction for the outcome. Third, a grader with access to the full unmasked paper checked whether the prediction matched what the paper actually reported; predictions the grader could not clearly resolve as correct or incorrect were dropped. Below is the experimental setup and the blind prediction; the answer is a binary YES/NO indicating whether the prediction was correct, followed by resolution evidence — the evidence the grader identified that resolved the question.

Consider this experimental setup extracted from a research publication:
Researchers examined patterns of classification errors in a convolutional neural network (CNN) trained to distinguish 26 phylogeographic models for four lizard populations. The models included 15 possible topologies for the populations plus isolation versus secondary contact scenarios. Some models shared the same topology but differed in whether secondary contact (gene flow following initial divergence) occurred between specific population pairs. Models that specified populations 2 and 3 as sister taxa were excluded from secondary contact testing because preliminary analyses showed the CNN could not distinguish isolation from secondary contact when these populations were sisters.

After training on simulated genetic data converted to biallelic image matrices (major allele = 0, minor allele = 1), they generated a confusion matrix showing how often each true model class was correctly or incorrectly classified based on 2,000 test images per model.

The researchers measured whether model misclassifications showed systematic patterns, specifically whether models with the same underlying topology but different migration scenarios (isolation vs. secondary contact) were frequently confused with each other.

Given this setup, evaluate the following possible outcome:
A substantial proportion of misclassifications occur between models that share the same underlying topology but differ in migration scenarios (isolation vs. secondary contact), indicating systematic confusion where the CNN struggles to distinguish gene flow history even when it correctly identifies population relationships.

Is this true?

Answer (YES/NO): YES